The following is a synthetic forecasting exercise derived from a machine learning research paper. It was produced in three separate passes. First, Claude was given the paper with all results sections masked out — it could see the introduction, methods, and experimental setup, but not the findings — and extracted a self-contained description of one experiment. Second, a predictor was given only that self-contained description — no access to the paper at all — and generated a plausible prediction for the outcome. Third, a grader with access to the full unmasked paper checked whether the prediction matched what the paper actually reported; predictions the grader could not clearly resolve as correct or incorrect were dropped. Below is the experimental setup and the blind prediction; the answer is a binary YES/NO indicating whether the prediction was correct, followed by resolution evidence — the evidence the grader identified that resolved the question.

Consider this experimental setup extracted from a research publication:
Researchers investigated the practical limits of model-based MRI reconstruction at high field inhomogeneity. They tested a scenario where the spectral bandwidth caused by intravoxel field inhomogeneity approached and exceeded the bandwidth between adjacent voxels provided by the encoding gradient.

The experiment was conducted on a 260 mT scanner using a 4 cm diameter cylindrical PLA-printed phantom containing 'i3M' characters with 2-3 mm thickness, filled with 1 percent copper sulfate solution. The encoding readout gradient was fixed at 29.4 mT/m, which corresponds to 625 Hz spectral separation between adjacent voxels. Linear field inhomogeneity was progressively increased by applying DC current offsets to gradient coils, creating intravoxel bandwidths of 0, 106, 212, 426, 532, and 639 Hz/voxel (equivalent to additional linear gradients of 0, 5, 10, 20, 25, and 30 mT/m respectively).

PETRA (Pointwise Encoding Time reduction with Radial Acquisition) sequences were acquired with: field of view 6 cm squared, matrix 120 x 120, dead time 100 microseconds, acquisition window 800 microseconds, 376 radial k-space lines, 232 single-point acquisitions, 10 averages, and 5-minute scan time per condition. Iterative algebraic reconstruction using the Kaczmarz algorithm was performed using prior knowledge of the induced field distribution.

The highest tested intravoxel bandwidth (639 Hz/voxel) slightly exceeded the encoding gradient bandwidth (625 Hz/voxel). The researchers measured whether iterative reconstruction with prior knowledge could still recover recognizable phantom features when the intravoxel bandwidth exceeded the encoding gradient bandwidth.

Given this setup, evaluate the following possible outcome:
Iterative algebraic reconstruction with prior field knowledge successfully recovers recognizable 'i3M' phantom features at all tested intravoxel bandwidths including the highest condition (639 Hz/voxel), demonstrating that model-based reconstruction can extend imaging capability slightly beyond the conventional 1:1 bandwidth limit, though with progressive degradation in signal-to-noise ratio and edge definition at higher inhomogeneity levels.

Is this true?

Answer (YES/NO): YES